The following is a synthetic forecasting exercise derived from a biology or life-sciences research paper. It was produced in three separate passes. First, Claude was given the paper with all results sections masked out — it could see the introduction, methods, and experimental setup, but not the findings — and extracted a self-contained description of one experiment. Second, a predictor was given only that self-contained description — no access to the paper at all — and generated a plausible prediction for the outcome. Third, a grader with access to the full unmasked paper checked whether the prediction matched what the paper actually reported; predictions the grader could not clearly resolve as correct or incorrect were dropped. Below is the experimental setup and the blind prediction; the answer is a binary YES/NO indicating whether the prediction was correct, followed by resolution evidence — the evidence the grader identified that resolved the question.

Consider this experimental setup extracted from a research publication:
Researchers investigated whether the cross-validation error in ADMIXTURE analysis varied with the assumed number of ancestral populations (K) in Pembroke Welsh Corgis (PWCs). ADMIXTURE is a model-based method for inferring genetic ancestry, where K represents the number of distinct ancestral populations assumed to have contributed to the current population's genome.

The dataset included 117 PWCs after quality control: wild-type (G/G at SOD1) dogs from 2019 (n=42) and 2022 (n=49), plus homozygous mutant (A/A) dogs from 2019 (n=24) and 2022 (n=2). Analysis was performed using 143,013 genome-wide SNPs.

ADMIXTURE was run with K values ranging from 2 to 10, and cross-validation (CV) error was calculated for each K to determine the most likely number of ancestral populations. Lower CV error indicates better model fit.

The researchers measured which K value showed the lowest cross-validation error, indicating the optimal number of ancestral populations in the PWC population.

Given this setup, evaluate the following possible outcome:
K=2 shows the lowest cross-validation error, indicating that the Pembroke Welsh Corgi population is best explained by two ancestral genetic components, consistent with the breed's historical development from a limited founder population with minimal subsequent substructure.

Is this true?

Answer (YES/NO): NO